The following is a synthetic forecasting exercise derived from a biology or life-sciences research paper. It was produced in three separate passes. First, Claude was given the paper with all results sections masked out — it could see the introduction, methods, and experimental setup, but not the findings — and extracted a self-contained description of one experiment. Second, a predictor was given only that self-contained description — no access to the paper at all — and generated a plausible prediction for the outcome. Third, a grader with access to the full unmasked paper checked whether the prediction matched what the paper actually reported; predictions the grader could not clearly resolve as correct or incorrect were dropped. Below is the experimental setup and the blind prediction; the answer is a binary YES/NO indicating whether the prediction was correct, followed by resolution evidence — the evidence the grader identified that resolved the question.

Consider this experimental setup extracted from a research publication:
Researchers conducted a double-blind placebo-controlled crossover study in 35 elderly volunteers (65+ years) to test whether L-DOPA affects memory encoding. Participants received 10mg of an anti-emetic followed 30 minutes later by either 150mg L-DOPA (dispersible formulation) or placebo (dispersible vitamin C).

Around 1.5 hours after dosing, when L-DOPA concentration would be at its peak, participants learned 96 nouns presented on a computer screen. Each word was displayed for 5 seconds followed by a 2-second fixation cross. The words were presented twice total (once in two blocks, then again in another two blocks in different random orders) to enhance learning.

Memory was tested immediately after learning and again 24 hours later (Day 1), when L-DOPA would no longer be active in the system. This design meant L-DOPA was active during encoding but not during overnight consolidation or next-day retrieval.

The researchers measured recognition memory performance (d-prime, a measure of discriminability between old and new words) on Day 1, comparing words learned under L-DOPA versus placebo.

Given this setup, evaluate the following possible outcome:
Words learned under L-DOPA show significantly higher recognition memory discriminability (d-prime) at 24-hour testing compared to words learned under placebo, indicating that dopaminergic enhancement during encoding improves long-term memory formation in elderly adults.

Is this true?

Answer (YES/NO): NO